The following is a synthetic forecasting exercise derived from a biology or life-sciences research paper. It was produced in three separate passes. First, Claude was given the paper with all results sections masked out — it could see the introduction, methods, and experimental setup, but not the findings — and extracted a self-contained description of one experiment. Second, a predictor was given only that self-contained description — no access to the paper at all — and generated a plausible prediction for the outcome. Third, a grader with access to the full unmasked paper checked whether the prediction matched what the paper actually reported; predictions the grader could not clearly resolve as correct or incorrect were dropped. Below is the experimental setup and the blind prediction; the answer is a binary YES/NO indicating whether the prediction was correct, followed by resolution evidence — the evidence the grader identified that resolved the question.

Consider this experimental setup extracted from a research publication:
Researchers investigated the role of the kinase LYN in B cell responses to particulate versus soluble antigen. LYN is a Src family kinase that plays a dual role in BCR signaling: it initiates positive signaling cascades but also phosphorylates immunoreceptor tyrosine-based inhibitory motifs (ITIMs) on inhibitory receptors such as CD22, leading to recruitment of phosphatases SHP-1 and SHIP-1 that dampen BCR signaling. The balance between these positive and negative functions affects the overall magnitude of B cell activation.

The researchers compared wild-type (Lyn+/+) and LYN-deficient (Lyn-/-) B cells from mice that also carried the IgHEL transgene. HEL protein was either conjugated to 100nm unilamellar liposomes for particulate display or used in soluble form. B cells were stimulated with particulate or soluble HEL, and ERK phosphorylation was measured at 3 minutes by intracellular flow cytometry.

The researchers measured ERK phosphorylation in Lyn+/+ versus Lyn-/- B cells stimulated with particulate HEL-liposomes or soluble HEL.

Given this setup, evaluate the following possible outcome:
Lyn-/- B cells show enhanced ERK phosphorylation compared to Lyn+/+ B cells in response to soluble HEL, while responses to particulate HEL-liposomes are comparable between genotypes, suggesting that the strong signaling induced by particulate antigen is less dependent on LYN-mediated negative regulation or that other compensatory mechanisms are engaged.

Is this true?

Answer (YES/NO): YES